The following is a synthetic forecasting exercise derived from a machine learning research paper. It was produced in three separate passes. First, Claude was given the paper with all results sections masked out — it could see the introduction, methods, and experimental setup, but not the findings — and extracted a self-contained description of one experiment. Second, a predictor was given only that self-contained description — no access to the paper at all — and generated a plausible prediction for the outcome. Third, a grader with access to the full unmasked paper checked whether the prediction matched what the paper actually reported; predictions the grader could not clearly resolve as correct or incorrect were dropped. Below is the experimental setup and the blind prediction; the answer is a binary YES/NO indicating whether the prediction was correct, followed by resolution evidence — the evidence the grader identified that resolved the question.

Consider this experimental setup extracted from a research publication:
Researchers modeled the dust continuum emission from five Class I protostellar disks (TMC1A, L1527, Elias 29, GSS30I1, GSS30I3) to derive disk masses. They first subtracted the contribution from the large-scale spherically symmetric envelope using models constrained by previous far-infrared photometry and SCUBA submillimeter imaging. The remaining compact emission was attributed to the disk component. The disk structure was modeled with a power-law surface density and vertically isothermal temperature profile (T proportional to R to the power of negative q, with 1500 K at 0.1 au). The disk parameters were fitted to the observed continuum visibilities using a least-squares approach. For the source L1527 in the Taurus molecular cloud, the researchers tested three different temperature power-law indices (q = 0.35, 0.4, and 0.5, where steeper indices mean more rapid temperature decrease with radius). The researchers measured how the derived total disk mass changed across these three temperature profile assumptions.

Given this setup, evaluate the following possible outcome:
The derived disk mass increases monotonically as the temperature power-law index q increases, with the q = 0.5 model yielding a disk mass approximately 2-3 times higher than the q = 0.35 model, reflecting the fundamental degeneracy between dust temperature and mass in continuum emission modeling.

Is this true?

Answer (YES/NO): NO